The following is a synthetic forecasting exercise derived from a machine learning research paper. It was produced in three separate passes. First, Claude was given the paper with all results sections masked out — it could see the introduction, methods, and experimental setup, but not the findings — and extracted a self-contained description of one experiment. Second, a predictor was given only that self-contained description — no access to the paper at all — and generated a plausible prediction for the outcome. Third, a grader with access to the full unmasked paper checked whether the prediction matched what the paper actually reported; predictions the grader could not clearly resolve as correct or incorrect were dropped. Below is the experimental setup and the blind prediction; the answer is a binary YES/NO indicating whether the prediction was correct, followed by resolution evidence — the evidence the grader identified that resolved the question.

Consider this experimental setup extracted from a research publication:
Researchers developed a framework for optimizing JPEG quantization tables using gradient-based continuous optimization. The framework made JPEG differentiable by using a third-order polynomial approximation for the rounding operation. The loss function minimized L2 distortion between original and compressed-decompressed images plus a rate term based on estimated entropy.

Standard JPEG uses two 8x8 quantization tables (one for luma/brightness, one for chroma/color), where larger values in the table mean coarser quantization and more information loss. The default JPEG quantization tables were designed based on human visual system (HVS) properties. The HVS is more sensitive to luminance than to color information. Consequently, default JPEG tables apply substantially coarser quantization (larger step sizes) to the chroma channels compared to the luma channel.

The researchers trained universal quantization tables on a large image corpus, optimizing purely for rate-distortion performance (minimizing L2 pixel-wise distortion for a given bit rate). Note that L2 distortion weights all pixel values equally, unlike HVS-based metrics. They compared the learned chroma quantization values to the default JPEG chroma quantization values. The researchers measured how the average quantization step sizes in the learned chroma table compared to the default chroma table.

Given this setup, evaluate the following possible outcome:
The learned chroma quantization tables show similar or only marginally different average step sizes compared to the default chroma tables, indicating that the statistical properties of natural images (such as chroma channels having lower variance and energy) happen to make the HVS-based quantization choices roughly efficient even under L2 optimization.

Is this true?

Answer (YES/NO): NO